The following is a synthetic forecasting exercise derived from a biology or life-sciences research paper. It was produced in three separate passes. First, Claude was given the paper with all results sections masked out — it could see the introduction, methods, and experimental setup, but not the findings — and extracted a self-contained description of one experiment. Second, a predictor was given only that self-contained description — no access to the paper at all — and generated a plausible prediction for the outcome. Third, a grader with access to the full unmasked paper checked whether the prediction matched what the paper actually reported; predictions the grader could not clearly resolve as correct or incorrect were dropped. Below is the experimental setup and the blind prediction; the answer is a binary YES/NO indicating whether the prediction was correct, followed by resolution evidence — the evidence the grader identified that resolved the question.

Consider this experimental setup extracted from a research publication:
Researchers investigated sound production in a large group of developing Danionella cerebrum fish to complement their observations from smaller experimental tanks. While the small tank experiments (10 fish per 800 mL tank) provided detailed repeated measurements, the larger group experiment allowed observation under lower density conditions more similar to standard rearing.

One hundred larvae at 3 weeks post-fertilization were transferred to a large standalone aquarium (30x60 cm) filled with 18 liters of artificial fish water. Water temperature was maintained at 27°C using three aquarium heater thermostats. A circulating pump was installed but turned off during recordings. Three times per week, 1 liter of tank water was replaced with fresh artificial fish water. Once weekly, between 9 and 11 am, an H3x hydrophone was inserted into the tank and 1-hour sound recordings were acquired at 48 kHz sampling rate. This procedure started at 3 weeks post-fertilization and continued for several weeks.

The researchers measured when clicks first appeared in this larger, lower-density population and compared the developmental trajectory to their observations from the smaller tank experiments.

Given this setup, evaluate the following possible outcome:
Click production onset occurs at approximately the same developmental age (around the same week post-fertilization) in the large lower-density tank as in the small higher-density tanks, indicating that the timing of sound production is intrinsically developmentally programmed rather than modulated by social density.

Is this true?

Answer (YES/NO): NO